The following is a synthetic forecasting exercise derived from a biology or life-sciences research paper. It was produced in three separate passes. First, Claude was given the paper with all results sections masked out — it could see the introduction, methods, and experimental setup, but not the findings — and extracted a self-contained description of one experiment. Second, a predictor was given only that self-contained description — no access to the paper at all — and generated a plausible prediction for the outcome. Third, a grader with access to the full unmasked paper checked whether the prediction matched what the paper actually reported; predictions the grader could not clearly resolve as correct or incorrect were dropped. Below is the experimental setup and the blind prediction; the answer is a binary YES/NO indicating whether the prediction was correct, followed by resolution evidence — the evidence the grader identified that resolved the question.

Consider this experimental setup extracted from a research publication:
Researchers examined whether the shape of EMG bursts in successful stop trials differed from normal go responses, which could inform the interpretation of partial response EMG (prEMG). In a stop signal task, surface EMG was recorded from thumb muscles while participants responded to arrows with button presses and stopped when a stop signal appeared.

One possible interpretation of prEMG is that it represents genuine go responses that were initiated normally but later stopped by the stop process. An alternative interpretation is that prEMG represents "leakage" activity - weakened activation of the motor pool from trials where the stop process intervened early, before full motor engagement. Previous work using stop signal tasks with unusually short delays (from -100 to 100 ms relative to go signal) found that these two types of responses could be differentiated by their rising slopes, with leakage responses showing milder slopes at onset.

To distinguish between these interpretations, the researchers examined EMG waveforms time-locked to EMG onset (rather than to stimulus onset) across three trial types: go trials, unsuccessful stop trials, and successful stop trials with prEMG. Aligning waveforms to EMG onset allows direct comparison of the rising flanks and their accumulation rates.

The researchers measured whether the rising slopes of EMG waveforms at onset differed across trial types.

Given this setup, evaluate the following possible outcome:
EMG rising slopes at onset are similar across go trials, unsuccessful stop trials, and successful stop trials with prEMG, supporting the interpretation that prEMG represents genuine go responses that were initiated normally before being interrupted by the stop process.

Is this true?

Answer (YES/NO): YES